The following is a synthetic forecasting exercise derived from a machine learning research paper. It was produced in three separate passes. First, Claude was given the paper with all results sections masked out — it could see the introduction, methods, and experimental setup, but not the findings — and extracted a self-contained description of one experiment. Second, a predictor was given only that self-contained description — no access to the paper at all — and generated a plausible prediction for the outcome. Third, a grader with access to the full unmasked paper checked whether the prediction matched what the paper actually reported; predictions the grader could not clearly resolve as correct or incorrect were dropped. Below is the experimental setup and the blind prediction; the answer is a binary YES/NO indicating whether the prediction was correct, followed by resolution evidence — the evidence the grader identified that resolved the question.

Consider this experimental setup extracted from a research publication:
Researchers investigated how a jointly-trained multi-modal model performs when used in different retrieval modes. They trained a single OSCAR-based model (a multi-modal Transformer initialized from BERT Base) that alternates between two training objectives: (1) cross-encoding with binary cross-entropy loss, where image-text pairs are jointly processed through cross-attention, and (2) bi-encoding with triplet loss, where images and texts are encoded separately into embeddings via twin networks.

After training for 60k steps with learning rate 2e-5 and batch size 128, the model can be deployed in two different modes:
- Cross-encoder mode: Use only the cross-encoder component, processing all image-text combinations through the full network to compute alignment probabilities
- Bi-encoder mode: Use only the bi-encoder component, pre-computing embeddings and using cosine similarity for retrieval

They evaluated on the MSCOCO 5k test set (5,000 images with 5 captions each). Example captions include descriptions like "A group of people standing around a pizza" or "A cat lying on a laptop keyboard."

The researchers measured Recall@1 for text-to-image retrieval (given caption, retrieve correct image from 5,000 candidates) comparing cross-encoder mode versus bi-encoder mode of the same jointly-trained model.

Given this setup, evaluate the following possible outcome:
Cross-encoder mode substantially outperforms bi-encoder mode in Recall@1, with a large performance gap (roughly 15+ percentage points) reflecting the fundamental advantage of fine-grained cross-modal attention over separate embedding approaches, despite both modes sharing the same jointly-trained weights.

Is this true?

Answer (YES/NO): NO